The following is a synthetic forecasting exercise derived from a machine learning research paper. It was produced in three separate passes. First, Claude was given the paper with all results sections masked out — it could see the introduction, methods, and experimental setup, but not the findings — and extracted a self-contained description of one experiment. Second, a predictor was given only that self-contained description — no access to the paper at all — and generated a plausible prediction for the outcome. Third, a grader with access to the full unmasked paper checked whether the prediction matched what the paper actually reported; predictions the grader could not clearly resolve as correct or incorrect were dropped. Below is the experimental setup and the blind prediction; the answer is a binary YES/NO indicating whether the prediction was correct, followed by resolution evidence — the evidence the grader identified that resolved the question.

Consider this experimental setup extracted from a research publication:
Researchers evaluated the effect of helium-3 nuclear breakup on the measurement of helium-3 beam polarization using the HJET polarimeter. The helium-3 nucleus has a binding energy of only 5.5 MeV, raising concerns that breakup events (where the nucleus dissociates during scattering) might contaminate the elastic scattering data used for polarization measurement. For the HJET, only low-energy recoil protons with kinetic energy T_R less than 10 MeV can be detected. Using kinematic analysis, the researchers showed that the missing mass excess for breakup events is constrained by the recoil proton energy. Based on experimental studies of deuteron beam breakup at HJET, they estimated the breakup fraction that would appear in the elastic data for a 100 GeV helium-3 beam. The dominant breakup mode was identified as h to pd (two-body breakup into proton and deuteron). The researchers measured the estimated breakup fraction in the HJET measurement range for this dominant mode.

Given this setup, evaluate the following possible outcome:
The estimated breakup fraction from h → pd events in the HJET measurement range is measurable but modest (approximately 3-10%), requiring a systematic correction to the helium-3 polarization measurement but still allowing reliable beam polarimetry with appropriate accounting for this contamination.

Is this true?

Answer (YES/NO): NO